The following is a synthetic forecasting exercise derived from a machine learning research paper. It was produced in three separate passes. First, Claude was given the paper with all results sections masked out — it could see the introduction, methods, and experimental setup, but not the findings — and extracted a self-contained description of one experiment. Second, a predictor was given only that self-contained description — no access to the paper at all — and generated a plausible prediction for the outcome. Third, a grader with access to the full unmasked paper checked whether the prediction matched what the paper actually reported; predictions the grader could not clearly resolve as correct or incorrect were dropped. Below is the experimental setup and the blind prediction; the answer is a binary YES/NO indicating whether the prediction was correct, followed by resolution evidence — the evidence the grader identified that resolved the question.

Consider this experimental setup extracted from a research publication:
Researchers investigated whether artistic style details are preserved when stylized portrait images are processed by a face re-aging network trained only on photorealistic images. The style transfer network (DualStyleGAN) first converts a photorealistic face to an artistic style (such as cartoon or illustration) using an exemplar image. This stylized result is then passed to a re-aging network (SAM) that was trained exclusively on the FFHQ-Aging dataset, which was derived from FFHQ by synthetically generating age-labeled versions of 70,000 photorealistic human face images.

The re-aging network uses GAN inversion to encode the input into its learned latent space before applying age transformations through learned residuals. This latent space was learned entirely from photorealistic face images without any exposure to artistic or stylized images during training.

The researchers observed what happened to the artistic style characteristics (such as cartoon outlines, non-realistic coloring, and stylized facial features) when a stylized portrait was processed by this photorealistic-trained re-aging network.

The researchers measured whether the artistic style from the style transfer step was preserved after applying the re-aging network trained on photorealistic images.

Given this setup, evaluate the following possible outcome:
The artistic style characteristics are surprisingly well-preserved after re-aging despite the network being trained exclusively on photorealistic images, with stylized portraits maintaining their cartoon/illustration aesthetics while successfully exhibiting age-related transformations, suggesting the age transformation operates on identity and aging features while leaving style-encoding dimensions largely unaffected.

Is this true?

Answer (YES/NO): NO